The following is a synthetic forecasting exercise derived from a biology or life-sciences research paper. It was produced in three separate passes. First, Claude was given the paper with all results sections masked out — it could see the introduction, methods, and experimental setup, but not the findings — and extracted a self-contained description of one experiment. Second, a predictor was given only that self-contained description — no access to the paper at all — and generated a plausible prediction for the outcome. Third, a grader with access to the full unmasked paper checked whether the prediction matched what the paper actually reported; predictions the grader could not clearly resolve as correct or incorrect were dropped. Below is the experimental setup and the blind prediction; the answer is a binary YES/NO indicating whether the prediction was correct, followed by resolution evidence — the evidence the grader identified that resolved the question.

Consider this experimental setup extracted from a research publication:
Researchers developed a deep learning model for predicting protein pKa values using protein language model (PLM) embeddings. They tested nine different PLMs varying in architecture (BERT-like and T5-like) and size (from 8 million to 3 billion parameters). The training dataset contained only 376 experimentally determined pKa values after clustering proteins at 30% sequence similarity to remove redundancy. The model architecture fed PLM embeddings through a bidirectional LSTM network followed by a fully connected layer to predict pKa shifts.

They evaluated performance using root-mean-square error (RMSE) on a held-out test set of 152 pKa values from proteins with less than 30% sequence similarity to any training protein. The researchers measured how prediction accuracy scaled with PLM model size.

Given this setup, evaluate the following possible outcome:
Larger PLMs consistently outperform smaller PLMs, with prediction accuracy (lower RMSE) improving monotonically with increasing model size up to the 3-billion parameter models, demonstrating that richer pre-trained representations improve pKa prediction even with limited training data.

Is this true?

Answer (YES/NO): NO